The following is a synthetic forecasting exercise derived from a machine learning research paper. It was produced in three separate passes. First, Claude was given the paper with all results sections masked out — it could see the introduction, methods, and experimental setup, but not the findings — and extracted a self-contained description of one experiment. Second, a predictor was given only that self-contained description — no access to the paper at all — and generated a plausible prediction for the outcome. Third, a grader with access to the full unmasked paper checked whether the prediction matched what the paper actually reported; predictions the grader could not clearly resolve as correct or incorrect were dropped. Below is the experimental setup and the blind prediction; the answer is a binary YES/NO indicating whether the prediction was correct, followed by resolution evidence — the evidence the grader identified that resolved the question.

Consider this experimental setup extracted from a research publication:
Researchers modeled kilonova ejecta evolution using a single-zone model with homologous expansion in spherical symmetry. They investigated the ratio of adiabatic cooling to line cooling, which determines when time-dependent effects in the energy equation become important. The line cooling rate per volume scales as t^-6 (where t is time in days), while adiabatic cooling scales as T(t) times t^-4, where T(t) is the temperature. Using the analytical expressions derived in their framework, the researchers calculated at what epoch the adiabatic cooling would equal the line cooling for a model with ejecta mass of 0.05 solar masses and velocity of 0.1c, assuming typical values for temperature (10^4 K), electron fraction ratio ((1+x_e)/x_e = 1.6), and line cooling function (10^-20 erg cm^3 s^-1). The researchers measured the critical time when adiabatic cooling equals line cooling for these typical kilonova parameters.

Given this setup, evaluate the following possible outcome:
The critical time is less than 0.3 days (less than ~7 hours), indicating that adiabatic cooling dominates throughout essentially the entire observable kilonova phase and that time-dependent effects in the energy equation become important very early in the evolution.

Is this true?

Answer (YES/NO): NO